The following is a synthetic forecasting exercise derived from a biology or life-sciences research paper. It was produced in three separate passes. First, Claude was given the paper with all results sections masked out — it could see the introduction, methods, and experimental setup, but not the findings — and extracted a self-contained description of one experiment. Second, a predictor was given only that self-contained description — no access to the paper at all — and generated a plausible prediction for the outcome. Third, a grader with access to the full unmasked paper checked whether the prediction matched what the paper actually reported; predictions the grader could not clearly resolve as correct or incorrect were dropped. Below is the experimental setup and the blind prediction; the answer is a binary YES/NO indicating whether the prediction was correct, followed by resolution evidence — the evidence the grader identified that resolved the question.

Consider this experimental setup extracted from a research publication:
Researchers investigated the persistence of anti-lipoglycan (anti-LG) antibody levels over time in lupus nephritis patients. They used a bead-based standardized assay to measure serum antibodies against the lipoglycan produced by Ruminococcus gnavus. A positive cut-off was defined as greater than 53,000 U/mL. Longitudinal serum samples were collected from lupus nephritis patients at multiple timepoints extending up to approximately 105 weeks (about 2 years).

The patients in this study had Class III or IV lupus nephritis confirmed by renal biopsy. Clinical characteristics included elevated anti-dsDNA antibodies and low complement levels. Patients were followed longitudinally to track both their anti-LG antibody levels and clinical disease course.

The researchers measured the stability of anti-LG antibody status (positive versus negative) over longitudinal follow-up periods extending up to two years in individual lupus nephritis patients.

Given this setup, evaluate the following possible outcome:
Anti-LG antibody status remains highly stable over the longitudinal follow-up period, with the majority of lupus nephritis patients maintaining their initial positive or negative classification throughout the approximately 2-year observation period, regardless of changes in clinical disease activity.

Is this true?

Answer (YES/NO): YES